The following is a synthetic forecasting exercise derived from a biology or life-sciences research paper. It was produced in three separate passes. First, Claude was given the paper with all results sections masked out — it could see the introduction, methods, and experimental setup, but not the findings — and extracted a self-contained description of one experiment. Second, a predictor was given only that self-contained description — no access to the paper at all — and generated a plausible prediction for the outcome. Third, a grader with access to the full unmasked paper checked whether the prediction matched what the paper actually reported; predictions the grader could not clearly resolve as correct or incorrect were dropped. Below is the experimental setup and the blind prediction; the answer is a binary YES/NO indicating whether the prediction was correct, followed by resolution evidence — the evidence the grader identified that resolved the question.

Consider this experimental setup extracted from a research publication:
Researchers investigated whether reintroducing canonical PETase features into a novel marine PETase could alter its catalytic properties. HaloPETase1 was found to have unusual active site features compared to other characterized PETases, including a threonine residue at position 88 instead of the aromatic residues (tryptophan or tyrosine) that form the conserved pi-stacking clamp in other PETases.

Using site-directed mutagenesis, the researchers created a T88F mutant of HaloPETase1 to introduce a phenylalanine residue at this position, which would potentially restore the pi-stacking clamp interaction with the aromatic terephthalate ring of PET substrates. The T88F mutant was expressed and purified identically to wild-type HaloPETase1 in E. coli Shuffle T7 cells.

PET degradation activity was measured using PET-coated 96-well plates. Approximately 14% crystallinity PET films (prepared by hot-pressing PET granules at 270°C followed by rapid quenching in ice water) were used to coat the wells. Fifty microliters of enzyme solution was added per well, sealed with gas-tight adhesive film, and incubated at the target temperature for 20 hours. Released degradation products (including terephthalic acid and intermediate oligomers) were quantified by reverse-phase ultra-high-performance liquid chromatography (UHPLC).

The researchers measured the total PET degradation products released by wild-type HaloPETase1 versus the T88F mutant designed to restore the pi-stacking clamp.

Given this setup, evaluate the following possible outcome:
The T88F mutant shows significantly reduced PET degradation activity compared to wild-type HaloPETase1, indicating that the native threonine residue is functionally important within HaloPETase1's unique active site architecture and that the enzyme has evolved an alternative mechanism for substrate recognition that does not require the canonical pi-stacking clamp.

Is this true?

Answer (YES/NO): YES